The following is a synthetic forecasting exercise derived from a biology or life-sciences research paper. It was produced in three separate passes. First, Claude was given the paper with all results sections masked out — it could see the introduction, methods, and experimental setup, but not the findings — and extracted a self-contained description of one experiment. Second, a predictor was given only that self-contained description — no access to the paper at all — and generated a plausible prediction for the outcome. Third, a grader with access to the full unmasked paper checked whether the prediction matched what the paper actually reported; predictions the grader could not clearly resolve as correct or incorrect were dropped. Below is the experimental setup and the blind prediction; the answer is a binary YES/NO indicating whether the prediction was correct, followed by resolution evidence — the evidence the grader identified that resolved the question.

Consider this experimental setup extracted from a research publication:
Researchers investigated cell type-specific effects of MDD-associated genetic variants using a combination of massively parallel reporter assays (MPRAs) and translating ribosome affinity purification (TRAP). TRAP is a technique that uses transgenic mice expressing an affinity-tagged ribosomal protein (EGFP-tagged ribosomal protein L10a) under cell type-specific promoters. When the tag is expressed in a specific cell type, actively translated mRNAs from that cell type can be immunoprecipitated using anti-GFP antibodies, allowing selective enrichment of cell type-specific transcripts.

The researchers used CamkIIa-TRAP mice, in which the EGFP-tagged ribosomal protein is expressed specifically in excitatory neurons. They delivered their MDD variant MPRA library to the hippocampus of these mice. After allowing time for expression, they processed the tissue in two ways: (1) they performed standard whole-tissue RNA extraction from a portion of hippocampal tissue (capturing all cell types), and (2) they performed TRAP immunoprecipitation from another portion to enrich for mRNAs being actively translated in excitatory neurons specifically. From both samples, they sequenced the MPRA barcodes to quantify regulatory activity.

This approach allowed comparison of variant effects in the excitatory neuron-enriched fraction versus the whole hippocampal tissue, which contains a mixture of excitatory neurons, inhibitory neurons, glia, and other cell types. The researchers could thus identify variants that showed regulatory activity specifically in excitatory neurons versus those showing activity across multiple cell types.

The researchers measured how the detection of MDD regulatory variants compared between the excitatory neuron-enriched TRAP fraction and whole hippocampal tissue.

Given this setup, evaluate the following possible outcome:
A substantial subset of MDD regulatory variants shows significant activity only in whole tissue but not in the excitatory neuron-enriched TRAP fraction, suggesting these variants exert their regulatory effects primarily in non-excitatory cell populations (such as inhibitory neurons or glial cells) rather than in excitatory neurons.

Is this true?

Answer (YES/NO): YES